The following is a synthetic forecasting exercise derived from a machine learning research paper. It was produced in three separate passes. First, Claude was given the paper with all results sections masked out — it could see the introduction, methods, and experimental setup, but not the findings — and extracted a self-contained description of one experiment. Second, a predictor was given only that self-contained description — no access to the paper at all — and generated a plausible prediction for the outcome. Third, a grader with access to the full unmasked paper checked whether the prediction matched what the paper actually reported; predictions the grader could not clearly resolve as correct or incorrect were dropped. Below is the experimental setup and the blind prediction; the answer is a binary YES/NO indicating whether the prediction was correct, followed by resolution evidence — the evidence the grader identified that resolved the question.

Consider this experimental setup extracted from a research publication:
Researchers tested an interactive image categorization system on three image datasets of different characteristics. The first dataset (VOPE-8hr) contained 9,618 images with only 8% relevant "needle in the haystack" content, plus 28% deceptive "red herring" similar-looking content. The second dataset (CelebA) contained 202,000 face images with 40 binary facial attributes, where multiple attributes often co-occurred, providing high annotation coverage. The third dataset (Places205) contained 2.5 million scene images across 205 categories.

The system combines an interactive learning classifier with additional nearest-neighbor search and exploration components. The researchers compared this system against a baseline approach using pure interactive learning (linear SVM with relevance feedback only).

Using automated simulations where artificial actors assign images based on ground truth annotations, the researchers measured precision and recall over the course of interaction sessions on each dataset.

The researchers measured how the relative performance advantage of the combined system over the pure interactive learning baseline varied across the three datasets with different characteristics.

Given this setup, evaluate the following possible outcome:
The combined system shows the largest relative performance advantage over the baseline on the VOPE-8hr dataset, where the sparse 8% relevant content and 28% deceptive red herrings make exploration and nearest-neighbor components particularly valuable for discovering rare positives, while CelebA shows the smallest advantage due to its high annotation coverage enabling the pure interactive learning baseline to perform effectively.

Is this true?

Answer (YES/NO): NO